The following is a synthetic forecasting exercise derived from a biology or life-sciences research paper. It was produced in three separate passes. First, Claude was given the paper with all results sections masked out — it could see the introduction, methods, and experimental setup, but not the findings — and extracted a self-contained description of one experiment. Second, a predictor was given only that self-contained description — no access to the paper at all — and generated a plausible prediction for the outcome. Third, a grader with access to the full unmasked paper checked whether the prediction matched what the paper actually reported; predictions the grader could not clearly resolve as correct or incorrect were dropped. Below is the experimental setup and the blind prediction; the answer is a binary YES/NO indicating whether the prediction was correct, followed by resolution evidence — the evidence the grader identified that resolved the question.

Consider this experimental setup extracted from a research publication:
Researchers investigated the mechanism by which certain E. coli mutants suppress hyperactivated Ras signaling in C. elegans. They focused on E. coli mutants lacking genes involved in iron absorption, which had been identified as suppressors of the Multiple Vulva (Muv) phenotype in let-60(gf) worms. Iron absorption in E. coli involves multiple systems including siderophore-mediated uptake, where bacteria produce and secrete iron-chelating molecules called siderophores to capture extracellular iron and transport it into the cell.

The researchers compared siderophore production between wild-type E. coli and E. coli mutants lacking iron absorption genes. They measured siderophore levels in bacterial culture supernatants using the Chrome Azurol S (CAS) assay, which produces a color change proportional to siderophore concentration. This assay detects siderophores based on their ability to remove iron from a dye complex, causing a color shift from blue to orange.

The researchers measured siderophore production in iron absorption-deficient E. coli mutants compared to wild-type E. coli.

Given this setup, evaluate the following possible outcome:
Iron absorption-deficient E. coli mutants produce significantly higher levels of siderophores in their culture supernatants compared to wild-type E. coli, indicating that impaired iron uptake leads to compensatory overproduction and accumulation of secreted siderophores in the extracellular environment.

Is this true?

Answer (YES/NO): YES